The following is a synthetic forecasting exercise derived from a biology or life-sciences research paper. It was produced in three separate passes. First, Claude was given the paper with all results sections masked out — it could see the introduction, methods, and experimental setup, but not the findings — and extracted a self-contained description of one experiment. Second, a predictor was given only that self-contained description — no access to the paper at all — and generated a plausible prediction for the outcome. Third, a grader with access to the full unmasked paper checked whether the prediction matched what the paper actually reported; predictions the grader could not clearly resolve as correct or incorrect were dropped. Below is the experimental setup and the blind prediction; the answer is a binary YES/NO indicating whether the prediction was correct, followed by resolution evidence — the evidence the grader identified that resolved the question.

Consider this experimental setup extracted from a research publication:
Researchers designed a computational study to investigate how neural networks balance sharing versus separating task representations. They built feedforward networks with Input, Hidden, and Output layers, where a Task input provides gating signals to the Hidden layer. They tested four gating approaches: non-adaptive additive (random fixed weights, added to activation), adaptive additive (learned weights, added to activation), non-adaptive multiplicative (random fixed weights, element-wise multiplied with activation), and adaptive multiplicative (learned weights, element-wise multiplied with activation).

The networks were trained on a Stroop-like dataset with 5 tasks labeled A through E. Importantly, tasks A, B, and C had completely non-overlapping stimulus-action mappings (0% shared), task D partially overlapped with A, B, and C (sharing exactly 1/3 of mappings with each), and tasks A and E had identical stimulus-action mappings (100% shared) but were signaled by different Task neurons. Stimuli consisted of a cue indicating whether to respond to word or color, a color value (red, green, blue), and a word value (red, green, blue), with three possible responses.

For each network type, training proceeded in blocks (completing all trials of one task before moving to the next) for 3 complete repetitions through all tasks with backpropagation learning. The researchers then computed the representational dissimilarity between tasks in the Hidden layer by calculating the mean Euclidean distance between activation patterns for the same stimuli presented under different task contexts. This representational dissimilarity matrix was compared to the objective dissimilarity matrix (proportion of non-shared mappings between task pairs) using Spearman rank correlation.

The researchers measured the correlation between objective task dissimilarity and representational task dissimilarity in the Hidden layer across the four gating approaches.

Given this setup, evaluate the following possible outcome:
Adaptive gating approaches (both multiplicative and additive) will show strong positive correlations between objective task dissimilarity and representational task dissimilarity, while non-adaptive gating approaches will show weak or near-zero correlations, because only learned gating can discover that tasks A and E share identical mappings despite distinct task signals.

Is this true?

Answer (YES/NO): NO